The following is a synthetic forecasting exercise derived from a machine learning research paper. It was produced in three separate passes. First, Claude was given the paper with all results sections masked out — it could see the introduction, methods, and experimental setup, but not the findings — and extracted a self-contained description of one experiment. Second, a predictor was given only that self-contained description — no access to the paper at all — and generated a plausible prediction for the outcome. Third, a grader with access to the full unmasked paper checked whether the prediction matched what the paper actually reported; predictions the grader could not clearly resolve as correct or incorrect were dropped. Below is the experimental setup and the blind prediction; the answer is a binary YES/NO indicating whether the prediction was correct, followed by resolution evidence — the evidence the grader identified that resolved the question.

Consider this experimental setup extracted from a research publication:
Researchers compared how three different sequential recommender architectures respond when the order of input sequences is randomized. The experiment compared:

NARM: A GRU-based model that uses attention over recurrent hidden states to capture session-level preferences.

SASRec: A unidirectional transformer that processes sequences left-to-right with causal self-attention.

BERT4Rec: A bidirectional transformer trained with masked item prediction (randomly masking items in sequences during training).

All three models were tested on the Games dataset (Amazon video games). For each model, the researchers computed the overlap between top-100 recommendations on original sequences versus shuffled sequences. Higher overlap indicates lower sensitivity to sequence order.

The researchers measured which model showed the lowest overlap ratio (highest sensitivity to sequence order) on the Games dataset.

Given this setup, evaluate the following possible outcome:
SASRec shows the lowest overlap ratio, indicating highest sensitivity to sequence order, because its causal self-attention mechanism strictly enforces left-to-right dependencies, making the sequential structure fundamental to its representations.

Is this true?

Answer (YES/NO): YES